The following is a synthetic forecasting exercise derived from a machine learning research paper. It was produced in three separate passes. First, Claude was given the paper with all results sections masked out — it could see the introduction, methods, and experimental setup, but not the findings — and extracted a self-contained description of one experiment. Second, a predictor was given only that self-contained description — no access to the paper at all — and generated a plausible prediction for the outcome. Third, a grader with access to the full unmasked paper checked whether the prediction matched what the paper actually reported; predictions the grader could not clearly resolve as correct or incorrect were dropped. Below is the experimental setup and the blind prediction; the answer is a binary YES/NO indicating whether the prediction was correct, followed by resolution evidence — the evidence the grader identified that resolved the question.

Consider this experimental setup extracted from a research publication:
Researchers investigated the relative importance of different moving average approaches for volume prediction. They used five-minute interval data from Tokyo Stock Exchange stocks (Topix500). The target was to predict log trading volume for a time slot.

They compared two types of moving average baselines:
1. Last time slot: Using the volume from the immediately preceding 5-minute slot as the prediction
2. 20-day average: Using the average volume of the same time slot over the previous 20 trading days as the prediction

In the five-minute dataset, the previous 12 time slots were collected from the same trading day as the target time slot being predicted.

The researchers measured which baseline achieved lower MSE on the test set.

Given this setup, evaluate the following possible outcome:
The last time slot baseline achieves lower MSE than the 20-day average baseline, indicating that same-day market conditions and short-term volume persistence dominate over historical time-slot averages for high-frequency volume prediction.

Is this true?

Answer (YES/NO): NO